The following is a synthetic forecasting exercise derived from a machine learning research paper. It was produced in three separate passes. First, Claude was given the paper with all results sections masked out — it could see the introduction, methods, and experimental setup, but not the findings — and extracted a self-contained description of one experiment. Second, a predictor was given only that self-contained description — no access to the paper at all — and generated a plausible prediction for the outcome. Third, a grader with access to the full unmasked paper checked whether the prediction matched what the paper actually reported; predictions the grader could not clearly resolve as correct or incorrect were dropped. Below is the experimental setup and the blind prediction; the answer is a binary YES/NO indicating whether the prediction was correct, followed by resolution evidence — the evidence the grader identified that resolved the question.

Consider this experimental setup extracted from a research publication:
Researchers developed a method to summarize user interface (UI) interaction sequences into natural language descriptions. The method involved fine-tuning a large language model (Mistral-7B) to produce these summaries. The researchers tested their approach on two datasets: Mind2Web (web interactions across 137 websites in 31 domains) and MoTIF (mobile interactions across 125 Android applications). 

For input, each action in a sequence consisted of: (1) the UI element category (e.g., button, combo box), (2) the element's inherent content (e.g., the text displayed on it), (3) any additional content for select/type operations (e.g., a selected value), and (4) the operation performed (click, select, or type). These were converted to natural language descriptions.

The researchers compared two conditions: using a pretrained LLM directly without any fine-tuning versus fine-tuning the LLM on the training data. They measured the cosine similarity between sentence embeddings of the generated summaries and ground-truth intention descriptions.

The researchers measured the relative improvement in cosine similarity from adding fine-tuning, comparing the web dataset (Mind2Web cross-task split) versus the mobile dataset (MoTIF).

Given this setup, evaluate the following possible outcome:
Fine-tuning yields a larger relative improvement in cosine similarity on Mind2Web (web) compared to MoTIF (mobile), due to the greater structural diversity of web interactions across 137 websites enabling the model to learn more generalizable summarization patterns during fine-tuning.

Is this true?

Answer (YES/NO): NO